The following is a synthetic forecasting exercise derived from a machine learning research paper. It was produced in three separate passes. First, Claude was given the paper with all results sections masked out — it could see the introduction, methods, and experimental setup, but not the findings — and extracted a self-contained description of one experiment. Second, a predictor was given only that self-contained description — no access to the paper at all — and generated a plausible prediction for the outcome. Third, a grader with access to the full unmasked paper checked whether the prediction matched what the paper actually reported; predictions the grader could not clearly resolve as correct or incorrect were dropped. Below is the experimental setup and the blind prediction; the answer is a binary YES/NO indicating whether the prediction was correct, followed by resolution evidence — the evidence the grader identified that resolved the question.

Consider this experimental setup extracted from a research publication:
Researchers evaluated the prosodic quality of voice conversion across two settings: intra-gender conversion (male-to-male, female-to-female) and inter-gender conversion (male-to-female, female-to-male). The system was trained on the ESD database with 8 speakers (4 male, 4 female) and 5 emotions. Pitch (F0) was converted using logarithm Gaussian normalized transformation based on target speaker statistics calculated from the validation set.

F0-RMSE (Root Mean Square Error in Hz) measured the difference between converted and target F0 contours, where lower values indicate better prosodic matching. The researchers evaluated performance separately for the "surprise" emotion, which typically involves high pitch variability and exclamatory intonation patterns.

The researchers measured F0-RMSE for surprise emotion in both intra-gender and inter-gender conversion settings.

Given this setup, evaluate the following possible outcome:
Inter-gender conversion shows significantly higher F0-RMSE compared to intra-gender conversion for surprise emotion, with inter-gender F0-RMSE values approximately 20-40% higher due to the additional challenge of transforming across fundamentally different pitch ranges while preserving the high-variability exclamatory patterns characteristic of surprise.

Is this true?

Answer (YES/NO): NO